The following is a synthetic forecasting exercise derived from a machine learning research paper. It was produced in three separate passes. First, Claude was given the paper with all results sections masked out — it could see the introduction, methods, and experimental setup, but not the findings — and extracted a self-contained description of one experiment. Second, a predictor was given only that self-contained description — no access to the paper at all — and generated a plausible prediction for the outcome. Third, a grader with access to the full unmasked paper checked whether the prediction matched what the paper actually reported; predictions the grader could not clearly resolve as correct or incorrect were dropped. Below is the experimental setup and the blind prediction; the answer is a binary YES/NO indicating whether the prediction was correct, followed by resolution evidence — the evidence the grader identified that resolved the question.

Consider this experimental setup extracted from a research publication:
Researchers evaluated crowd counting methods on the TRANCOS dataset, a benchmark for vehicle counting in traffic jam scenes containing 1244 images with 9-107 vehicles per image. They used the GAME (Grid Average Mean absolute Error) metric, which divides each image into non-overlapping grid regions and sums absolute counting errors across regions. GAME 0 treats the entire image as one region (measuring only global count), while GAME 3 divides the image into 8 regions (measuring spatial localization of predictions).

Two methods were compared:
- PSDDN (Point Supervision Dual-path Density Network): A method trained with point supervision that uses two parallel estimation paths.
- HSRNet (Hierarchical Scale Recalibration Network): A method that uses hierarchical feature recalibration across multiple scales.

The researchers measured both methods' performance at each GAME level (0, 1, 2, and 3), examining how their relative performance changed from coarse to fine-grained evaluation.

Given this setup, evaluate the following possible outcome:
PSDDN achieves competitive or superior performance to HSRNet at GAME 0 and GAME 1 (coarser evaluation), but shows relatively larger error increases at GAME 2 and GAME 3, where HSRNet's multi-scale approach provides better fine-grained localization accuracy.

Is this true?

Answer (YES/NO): NO